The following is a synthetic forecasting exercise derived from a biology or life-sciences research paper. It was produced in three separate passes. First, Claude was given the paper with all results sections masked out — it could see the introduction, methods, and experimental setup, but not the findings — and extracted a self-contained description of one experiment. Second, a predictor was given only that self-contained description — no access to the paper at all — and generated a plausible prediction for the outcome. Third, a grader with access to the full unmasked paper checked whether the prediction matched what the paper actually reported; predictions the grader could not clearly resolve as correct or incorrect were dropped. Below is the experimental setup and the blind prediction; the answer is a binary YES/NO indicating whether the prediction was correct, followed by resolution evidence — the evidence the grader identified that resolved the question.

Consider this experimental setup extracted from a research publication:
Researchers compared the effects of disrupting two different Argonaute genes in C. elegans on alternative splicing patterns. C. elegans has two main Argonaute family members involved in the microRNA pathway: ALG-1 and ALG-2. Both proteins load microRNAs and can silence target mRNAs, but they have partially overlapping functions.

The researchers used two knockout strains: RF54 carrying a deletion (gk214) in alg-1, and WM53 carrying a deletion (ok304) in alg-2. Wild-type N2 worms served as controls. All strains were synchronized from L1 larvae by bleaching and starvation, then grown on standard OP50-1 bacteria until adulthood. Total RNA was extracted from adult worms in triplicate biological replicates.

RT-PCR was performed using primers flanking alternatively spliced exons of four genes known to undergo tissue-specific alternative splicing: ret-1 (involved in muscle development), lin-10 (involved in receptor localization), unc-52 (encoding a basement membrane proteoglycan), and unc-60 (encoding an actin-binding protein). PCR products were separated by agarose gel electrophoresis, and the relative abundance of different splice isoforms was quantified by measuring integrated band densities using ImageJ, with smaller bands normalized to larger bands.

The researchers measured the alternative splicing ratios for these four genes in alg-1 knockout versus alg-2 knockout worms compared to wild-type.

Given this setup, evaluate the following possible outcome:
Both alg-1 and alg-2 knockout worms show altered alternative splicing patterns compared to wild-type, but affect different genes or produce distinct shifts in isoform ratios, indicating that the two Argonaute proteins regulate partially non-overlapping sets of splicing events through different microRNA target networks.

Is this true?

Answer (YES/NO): YES